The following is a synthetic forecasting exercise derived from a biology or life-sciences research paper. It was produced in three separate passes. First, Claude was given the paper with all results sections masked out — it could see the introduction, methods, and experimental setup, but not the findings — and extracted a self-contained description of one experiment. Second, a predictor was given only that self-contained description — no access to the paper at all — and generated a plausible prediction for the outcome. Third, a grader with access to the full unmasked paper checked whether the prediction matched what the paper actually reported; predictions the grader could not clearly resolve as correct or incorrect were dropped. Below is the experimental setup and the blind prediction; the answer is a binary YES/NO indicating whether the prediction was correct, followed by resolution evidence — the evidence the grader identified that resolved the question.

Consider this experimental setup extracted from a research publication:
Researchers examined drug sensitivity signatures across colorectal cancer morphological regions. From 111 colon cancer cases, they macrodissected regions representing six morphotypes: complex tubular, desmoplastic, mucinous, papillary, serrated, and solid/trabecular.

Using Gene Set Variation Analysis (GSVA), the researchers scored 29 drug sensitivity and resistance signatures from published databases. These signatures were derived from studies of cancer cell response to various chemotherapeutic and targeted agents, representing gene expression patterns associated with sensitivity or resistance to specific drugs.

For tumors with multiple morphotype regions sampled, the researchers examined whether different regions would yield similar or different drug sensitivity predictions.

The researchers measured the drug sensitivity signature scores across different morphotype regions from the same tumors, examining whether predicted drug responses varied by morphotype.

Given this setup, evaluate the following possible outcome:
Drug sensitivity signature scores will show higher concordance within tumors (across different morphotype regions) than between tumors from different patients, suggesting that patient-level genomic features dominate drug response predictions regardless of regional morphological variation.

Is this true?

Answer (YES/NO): NO